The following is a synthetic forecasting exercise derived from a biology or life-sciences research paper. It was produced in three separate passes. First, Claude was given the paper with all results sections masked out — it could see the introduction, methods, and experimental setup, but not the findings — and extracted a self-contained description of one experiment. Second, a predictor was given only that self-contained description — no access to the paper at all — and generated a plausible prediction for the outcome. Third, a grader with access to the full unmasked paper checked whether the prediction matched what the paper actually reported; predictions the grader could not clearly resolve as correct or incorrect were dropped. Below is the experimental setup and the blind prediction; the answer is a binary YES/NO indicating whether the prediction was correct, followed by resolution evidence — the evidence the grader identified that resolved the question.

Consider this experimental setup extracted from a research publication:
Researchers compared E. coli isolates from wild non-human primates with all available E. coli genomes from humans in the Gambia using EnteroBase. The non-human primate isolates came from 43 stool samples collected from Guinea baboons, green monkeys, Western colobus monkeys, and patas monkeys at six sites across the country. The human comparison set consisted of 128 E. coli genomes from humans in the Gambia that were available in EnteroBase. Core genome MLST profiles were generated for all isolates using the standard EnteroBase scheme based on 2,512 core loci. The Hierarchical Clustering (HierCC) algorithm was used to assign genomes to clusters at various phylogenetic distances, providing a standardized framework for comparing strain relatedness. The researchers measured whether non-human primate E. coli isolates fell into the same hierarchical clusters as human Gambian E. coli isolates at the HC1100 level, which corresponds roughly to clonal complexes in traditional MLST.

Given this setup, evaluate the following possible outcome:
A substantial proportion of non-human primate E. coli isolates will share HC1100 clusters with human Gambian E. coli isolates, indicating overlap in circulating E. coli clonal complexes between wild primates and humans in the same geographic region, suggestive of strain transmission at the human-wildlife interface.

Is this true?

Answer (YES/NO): NO